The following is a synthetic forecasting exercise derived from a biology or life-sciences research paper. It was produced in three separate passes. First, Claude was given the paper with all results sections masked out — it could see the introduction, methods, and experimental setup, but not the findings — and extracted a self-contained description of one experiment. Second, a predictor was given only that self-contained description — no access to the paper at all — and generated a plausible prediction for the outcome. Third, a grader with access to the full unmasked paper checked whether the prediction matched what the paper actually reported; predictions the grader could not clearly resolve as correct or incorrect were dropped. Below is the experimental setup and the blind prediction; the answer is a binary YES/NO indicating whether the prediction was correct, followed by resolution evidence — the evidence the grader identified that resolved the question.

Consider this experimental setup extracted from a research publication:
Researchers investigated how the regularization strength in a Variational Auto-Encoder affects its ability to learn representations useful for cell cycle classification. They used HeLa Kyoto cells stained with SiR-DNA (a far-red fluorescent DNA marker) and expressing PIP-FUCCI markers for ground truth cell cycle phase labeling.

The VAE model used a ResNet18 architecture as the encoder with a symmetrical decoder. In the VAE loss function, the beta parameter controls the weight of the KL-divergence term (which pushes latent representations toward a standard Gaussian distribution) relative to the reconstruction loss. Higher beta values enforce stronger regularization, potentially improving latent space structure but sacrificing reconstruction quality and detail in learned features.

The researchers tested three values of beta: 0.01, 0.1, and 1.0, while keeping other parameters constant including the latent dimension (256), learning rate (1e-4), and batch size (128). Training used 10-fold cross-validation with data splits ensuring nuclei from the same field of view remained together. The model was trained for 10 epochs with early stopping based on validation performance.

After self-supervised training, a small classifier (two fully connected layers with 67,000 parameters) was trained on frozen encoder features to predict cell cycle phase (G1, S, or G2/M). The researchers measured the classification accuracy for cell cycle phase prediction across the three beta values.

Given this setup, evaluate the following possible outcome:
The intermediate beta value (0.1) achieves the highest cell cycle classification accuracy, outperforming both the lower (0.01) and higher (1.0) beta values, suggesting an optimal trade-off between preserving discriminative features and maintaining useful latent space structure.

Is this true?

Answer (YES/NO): NO